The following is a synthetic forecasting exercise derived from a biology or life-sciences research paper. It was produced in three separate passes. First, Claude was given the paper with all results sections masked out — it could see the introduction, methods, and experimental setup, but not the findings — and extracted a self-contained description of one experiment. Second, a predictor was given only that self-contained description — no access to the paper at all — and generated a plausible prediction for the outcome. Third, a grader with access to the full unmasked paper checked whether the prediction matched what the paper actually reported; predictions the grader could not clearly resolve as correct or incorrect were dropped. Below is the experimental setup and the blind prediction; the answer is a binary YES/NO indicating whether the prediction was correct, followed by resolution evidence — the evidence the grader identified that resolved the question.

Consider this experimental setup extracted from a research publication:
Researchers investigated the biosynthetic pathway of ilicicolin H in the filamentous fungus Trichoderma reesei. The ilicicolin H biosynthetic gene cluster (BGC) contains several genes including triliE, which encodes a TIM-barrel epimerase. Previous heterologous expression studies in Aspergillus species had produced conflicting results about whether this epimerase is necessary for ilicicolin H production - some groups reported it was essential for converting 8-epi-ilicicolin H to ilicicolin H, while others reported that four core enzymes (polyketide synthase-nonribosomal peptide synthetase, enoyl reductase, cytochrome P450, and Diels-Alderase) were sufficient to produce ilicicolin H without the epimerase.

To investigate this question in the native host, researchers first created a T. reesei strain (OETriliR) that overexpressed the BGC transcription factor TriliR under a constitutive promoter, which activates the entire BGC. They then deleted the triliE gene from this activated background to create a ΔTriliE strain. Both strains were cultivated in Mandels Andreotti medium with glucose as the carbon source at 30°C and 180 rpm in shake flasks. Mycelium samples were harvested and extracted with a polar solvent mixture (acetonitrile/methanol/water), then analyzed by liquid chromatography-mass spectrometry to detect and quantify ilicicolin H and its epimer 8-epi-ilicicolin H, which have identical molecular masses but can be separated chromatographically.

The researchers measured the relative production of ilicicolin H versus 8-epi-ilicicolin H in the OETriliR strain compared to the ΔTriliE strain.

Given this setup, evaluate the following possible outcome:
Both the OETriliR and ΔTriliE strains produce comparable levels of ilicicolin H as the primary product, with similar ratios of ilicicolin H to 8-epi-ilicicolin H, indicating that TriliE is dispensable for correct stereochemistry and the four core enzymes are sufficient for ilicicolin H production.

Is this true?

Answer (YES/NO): NO